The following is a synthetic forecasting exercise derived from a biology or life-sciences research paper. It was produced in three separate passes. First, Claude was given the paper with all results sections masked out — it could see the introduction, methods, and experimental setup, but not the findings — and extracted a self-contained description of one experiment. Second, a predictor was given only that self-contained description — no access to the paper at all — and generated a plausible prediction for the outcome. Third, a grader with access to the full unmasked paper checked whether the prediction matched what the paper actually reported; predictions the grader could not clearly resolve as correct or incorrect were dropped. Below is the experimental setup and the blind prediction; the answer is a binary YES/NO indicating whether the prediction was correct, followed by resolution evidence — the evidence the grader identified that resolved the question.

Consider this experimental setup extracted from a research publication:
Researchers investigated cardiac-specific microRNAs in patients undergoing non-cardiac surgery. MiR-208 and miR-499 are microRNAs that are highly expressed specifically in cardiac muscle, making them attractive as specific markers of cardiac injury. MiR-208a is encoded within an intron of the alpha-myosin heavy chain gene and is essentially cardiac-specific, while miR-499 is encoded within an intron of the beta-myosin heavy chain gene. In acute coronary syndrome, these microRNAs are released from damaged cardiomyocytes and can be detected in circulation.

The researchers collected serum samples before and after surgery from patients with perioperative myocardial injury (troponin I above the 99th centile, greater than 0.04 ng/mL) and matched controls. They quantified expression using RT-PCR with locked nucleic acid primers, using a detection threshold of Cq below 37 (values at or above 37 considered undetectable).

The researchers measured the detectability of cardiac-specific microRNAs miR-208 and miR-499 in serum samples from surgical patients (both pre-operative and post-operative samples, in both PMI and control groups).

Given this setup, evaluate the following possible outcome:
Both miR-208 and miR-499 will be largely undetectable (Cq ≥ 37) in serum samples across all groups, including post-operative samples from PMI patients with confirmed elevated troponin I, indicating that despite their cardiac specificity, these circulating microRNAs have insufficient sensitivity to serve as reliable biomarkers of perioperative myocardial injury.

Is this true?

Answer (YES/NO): NO